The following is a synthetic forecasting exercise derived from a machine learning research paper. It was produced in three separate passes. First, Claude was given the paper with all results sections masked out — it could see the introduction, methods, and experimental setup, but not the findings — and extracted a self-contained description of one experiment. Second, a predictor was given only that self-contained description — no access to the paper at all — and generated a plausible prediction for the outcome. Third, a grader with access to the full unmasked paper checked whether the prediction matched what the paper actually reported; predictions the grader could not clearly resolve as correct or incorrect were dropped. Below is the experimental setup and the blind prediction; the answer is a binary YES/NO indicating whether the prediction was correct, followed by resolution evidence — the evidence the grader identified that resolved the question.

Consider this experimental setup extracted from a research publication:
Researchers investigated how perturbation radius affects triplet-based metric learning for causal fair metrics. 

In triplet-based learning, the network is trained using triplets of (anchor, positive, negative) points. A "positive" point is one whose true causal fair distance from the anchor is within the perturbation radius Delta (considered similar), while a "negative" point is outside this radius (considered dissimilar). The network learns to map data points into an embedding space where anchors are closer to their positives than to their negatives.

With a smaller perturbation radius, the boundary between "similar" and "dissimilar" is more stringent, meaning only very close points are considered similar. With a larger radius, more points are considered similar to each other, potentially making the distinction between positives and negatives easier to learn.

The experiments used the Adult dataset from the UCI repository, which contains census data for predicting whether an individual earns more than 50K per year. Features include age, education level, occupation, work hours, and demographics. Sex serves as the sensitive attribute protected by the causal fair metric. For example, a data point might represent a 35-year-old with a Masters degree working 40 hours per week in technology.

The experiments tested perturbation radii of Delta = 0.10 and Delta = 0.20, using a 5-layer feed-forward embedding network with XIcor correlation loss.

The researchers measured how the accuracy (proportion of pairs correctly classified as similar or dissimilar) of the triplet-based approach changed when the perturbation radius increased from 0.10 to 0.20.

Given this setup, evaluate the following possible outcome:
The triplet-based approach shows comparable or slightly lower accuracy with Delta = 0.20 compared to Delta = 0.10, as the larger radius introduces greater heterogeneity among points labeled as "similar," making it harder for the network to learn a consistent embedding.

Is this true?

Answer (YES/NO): NO